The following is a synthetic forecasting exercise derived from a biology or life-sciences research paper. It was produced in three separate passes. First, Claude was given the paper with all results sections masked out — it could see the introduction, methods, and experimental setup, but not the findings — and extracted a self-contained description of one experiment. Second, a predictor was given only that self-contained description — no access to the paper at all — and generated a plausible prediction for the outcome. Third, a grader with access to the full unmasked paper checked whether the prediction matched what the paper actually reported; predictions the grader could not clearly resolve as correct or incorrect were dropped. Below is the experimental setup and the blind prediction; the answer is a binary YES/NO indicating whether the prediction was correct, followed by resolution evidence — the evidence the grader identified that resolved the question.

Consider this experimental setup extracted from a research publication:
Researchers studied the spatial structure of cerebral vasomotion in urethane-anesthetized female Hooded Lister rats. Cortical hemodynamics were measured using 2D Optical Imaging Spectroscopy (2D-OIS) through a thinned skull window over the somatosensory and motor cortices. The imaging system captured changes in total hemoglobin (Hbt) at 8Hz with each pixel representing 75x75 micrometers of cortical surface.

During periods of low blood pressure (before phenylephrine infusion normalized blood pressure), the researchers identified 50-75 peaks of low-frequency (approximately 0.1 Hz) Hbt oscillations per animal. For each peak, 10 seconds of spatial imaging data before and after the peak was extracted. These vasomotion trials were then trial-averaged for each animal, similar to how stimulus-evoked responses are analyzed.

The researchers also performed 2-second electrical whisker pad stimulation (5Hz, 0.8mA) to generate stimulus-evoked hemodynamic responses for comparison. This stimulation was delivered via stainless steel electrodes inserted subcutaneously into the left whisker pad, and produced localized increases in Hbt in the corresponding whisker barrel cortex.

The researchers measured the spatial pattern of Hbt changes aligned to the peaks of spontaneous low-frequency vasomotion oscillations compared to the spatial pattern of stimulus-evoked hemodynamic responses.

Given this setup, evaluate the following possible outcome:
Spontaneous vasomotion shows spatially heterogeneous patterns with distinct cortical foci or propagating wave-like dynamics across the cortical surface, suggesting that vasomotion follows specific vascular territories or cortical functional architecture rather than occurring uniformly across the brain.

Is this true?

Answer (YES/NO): YES